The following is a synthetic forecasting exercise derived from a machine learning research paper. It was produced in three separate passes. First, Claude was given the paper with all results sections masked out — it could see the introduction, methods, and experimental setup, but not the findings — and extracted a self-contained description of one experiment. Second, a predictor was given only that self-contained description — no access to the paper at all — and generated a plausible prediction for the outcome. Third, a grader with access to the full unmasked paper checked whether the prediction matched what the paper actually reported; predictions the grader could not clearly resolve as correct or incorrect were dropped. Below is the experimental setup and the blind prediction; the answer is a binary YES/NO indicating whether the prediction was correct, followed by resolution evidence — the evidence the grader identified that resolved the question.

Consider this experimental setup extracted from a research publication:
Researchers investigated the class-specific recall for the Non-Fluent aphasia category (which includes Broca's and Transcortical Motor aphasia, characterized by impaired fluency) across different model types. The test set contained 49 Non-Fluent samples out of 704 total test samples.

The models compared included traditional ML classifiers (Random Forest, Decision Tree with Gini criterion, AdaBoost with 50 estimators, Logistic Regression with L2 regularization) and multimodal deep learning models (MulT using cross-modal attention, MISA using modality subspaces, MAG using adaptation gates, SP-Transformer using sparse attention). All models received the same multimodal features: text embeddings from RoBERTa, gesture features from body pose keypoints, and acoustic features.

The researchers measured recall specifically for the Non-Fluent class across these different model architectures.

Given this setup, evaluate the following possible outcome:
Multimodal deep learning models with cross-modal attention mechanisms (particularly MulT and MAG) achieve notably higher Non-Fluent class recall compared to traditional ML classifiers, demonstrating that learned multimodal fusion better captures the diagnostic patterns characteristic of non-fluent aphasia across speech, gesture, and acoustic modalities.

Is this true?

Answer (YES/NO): NO